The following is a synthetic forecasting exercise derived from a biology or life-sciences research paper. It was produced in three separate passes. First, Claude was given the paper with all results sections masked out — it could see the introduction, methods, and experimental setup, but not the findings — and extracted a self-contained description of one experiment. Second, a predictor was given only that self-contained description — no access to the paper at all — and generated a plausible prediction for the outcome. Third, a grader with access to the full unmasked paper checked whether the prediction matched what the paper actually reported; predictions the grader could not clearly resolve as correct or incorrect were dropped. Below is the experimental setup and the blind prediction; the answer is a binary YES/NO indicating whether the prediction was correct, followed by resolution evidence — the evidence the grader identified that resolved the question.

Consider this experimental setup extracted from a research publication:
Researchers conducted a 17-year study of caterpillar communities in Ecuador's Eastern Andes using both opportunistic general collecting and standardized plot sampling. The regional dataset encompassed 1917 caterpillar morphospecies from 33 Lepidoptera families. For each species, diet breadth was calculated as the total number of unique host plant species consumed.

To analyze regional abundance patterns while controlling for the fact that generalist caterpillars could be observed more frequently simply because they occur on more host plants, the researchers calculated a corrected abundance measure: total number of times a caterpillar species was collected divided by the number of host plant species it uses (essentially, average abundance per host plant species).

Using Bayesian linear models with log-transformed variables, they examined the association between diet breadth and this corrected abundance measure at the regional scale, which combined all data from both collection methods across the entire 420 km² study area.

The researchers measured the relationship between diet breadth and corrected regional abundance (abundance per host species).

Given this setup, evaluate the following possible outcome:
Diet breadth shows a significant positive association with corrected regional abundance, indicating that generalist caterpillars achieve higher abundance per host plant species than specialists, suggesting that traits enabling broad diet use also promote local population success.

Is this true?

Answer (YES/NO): NO